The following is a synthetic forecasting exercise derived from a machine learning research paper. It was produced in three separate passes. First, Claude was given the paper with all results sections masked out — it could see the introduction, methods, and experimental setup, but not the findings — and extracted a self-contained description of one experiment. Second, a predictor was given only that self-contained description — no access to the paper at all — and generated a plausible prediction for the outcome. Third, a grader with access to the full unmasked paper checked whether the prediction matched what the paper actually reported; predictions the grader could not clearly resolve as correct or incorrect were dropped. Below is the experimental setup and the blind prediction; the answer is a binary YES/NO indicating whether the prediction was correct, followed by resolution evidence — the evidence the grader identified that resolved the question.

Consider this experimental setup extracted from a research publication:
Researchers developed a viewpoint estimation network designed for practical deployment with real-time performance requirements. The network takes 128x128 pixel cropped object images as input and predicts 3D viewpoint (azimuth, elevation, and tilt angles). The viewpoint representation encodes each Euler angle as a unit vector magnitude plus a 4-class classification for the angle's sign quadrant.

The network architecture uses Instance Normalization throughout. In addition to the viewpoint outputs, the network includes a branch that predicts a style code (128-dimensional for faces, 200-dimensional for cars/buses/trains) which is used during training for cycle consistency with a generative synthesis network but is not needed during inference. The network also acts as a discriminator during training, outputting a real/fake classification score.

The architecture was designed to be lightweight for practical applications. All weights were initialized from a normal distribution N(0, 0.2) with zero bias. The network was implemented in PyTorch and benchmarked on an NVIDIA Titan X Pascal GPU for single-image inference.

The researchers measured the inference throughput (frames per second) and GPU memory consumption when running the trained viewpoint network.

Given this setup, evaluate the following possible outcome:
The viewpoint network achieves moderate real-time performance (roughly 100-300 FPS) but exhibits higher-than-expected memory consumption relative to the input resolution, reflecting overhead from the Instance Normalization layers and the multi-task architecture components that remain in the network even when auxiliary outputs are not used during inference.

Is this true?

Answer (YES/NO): NO